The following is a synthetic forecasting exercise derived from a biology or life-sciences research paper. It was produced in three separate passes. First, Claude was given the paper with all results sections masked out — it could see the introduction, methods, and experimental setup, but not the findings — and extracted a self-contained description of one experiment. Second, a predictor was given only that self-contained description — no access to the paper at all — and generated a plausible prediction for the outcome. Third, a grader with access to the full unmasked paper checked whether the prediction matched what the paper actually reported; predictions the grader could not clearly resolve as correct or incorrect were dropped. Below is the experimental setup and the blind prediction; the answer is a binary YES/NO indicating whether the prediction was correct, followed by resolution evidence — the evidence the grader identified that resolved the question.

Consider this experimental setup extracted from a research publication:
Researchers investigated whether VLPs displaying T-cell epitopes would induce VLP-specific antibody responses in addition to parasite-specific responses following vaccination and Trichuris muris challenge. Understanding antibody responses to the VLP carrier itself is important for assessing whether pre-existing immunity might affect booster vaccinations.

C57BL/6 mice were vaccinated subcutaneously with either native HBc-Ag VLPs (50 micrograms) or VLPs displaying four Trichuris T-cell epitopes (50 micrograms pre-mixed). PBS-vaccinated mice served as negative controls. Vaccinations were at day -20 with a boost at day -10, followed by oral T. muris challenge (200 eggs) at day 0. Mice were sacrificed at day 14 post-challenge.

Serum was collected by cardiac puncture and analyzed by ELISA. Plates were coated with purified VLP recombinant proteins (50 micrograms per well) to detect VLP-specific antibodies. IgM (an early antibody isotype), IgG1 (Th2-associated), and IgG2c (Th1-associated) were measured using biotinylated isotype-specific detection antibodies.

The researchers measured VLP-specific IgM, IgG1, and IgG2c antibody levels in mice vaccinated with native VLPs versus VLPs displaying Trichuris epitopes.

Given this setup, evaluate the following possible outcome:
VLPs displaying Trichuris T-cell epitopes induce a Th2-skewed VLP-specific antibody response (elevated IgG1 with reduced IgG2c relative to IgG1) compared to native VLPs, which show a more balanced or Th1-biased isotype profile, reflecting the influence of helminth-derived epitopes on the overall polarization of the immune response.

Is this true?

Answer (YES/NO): NO